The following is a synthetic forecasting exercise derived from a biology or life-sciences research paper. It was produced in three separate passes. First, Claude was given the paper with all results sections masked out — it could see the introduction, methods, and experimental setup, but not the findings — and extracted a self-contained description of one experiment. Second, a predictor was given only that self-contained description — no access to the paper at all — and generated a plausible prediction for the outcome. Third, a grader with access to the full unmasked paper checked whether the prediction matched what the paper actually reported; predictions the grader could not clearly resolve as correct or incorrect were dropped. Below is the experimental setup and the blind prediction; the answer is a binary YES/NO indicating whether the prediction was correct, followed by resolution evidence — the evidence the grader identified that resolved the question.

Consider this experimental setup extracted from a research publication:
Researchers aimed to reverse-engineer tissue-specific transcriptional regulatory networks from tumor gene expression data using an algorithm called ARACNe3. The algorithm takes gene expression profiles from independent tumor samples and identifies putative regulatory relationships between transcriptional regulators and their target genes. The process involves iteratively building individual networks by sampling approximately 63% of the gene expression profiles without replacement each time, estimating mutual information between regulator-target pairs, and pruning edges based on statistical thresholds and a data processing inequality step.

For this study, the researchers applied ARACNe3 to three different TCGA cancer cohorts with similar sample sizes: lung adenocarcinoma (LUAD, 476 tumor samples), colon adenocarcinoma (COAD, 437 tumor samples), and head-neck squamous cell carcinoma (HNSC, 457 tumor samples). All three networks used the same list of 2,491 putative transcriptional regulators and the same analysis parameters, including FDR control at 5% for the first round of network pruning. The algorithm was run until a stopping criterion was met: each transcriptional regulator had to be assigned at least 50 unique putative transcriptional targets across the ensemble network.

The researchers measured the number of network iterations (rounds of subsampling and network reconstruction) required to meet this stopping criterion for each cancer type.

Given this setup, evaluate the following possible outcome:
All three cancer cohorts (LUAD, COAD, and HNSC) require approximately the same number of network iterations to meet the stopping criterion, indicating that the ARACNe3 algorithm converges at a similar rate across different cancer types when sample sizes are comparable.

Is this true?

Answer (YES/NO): NO